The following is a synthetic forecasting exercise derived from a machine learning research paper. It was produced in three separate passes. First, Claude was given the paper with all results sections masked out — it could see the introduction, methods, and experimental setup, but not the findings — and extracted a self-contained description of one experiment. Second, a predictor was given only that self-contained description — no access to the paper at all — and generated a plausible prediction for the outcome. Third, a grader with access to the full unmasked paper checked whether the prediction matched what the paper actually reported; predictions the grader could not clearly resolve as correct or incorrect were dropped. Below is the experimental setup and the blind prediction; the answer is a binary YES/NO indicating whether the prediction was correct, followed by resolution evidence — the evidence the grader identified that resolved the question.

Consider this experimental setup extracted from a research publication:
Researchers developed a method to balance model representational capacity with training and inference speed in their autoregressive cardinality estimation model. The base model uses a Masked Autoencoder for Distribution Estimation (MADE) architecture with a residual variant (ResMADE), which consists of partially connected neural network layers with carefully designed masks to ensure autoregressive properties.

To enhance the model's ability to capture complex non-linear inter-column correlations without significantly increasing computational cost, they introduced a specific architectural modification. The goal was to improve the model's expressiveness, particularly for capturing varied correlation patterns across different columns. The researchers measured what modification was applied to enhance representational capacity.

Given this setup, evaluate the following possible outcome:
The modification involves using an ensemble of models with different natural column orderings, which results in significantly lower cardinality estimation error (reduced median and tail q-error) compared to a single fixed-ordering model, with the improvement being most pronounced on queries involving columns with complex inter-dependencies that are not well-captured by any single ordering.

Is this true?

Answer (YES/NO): NO